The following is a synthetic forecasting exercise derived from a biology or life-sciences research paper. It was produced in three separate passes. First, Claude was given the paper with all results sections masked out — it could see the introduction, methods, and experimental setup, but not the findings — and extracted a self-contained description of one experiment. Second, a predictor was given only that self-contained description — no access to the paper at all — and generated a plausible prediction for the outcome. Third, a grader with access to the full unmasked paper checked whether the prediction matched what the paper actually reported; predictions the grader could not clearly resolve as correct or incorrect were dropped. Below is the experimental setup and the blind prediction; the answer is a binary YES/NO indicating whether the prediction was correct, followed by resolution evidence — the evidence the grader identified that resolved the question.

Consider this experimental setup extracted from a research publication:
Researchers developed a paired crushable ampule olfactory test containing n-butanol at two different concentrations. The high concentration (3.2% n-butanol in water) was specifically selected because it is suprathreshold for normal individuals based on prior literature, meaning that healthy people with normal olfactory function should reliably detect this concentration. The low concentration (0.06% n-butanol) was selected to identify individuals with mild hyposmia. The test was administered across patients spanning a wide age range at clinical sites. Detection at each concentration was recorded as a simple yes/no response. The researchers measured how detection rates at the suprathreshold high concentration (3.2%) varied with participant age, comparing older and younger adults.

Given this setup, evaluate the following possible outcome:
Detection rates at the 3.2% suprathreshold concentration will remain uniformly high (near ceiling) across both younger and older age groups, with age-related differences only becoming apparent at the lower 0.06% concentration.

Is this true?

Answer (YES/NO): NO